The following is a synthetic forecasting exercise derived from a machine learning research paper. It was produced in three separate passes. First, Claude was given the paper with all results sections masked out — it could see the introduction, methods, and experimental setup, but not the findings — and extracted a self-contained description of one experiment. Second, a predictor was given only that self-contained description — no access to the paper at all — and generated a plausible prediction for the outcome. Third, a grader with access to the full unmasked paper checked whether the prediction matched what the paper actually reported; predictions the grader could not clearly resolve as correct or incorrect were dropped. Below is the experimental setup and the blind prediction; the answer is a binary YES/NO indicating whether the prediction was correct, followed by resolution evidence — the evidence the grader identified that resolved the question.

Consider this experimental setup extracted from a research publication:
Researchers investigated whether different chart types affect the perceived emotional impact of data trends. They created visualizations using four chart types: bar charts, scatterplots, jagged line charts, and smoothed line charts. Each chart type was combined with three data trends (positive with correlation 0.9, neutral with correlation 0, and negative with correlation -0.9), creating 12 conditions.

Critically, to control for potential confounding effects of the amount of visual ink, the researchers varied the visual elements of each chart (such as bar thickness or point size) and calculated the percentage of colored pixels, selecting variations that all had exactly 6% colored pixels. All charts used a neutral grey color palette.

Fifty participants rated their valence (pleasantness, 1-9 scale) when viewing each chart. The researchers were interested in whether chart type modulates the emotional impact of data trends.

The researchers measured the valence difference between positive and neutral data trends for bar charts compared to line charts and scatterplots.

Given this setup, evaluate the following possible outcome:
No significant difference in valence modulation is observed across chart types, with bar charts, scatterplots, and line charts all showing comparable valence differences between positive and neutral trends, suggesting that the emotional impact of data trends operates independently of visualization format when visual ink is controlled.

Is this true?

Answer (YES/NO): NO